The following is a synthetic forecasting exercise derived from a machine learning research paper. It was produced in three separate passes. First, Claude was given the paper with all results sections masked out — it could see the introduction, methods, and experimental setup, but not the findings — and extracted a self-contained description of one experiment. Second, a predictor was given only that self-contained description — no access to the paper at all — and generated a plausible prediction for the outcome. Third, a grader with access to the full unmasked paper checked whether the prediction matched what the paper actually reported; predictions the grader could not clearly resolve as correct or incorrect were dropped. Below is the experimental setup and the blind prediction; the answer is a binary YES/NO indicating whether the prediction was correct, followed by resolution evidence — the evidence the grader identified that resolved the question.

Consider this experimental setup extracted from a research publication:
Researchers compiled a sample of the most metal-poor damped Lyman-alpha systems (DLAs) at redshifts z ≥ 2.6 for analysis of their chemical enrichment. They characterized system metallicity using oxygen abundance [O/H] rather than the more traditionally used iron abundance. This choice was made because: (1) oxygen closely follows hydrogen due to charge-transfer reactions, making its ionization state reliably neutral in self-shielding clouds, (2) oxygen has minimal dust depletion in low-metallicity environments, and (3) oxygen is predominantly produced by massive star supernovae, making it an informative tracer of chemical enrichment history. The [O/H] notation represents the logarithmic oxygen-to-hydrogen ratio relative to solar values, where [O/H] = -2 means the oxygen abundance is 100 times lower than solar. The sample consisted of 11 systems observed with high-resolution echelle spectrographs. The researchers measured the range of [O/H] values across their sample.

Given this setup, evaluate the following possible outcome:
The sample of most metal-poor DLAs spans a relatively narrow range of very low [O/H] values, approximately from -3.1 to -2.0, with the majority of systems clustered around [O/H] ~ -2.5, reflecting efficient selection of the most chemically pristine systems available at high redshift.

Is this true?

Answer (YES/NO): NO